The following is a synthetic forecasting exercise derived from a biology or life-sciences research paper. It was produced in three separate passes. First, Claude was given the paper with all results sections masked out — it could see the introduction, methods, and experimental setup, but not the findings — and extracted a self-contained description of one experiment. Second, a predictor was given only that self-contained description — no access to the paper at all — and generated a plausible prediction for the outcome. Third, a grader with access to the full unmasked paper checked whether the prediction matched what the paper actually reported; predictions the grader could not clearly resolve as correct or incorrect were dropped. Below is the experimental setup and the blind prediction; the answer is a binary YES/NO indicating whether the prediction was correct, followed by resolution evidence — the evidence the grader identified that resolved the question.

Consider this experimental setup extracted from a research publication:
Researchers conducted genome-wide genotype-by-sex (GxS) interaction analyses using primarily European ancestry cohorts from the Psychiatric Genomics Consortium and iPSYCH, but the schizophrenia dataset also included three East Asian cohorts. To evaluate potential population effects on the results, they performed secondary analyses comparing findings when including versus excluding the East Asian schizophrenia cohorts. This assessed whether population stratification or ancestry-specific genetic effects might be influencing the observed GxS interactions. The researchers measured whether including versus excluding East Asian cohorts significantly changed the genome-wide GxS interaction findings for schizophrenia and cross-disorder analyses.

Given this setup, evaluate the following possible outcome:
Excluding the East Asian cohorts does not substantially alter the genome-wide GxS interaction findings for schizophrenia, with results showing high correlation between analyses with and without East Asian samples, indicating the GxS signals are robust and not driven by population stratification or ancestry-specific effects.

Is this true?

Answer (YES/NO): NO